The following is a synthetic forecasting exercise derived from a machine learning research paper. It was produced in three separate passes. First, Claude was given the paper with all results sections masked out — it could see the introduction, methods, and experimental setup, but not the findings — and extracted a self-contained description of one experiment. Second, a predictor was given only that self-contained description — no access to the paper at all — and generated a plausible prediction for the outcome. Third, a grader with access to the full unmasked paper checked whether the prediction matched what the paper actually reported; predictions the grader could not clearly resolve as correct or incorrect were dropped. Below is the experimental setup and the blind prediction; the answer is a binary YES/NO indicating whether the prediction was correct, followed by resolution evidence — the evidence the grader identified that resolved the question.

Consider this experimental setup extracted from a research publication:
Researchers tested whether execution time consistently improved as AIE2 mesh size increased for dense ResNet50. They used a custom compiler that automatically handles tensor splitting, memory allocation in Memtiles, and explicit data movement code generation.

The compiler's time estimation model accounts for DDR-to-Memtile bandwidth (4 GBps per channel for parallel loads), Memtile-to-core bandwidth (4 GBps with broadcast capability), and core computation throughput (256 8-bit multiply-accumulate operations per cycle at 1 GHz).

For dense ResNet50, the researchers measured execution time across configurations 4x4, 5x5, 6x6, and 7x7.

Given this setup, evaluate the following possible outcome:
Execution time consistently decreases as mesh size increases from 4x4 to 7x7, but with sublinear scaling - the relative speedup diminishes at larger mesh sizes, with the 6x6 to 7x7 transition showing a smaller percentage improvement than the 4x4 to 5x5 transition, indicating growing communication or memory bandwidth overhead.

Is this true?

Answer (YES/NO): NO